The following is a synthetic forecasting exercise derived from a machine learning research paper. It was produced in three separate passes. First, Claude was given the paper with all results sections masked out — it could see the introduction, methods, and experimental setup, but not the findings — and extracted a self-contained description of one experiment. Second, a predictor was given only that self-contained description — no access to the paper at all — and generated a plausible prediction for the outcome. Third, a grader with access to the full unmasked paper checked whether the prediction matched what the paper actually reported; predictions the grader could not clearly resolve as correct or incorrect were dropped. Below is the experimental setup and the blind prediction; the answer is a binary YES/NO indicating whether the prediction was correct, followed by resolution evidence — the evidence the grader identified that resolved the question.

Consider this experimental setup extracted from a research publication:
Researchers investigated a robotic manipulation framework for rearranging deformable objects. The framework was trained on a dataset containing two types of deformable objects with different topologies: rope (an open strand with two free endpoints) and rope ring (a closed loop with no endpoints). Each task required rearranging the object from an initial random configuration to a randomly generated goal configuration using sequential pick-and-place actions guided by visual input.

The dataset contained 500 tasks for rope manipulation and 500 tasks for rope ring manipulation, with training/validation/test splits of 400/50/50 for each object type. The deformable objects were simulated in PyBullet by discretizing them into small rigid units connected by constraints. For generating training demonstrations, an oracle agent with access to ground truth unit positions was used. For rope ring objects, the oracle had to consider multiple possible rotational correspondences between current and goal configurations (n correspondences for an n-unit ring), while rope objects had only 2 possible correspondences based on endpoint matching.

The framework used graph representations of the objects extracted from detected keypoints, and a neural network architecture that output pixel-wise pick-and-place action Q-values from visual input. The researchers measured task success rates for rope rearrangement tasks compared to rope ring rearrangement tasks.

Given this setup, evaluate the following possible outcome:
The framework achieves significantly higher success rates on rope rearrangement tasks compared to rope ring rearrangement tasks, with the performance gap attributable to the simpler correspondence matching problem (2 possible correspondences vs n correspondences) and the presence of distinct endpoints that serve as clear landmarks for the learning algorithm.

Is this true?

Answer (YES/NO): NO